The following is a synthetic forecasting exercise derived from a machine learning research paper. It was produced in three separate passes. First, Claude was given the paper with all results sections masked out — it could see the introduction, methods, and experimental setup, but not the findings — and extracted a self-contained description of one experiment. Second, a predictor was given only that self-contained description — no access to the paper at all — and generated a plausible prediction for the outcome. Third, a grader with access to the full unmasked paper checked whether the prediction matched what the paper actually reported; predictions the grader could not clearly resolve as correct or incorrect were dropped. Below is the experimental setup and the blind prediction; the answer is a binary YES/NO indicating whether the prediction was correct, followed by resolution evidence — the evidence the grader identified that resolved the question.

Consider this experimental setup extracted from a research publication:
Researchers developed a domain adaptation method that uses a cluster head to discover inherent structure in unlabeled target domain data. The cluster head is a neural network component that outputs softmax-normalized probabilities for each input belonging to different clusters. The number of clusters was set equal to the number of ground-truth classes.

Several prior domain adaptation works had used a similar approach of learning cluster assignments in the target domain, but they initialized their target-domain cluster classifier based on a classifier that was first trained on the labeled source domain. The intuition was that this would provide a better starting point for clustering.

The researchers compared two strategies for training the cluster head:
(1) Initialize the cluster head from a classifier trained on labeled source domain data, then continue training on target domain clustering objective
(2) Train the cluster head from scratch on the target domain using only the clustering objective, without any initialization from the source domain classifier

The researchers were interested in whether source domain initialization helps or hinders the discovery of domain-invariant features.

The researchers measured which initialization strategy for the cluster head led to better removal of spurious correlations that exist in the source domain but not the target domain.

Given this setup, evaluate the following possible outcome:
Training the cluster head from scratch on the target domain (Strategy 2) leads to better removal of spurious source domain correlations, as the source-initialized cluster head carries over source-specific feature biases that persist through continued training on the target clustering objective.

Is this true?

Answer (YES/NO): YES